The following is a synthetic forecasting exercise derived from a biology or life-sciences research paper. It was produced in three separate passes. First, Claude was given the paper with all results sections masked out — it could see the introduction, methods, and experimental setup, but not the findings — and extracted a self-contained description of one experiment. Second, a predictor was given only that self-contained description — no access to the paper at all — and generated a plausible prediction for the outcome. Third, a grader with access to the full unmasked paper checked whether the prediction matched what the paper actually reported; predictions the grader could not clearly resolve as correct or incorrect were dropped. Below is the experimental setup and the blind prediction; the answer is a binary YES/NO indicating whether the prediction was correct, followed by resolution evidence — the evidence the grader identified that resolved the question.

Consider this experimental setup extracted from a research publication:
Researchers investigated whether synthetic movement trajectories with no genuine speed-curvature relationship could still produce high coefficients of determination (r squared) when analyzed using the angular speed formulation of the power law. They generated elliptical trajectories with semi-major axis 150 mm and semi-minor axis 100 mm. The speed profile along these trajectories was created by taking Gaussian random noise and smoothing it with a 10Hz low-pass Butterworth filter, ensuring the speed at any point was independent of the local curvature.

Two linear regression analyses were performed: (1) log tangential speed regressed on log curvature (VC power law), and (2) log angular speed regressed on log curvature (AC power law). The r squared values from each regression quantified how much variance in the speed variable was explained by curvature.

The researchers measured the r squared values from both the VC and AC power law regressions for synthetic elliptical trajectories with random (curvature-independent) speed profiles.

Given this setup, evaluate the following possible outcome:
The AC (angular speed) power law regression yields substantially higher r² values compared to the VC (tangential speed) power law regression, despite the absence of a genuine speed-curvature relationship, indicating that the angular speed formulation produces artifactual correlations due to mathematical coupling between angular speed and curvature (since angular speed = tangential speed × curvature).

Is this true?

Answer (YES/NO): YES